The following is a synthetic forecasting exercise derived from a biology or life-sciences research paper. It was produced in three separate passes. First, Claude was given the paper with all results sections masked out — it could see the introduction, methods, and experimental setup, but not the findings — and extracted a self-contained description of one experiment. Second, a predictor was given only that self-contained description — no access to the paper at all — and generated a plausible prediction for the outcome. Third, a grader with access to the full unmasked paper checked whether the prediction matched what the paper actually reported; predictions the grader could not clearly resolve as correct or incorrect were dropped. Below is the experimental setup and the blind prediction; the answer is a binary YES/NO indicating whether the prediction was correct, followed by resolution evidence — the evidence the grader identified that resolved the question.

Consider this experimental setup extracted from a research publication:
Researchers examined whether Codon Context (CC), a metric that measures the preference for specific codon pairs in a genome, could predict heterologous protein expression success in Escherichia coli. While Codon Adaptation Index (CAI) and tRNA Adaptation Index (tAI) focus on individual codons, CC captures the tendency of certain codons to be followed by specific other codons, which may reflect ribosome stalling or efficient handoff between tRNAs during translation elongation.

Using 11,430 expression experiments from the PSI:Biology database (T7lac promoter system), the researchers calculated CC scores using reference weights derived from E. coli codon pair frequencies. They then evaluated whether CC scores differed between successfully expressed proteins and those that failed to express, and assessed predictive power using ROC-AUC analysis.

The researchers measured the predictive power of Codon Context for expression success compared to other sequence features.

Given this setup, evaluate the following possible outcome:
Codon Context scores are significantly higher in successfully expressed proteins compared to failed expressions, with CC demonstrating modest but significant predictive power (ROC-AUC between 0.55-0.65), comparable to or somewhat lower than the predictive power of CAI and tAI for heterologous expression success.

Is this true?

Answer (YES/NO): NO